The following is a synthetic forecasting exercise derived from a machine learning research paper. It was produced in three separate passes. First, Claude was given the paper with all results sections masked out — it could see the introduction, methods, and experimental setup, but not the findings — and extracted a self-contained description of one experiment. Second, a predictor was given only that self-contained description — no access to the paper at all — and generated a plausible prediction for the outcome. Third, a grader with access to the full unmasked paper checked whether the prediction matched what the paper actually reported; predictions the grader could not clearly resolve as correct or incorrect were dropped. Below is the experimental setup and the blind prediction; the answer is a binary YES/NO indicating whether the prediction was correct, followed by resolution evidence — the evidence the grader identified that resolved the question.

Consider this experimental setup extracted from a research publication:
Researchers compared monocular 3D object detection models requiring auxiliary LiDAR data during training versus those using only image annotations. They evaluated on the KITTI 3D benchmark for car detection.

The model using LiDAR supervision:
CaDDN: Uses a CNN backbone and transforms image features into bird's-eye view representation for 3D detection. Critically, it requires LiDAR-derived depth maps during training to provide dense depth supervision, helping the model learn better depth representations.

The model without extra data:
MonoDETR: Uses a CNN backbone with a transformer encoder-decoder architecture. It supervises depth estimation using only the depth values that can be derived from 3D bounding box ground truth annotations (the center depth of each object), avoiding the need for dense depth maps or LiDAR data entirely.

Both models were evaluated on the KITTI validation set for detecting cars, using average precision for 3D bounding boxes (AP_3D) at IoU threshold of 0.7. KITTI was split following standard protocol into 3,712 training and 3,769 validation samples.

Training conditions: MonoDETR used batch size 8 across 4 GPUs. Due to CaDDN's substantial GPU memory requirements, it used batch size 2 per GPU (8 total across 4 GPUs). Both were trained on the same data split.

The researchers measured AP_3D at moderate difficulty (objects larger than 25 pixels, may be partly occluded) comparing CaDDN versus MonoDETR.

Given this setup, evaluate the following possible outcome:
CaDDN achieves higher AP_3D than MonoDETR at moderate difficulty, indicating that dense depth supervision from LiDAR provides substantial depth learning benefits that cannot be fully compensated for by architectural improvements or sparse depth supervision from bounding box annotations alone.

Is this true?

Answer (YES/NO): NO